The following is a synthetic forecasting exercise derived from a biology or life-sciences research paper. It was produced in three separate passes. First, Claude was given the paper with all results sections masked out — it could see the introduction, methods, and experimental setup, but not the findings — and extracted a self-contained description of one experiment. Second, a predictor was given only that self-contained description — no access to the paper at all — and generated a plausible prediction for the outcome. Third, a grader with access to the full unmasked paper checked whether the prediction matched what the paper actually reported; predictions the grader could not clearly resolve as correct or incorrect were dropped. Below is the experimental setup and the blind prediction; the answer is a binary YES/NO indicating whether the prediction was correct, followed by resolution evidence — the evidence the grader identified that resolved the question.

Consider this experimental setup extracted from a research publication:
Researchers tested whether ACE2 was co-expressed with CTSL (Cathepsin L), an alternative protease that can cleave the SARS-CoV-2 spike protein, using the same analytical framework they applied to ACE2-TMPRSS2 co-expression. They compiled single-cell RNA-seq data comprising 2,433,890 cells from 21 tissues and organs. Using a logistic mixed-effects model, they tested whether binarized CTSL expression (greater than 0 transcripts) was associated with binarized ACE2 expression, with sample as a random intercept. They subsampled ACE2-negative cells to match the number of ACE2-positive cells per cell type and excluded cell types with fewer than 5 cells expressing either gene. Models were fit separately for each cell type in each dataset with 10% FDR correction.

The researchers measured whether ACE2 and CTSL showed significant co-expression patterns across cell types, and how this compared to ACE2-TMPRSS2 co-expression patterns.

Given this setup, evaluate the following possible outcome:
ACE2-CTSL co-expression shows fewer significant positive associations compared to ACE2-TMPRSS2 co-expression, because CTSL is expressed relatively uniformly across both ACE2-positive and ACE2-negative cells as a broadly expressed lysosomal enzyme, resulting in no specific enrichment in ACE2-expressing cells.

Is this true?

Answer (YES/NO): NO